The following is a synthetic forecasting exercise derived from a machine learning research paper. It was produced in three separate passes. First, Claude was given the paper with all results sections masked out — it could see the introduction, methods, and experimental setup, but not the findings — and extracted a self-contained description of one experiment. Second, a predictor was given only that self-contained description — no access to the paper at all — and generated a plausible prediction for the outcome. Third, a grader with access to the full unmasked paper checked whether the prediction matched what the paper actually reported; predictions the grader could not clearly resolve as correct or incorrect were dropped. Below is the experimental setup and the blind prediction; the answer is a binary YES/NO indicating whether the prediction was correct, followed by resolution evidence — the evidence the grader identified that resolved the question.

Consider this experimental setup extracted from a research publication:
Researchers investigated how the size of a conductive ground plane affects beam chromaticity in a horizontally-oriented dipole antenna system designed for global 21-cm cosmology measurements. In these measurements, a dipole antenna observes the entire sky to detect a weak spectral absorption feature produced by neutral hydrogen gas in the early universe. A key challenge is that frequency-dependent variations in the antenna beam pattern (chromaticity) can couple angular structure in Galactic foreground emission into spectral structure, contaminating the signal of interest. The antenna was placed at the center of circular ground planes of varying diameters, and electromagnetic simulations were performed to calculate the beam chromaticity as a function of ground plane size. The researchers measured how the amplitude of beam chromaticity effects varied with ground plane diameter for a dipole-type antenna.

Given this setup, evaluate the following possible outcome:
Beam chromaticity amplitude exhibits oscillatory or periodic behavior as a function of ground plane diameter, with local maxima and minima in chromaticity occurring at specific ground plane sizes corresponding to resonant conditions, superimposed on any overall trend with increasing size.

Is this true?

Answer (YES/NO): NO